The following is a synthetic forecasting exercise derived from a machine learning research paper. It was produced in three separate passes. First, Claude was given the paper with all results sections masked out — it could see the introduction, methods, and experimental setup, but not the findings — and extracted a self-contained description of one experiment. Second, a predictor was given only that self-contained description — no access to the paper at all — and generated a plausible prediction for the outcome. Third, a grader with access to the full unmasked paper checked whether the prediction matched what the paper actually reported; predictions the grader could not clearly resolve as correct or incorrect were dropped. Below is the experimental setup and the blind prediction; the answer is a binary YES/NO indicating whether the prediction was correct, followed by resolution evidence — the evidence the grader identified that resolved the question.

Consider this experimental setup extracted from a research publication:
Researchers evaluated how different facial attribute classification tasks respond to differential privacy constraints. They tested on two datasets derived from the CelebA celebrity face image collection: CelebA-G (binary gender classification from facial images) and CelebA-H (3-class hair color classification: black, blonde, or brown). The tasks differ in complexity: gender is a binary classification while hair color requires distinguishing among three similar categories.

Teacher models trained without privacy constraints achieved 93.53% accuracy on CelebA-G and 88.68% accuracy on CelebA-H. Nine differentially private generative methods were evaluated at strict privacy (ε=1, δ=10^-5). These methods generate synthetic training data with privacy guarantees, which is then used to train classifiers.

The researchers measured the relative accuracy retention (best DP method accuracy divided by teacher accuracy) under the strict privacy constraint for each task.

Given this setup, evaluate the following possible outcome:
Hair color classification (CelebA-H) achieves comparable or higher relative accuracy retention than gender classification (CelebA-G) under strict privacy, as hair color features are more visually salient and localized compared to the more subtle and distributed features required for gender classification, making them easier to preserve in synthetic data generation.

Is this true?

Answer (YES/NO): YES